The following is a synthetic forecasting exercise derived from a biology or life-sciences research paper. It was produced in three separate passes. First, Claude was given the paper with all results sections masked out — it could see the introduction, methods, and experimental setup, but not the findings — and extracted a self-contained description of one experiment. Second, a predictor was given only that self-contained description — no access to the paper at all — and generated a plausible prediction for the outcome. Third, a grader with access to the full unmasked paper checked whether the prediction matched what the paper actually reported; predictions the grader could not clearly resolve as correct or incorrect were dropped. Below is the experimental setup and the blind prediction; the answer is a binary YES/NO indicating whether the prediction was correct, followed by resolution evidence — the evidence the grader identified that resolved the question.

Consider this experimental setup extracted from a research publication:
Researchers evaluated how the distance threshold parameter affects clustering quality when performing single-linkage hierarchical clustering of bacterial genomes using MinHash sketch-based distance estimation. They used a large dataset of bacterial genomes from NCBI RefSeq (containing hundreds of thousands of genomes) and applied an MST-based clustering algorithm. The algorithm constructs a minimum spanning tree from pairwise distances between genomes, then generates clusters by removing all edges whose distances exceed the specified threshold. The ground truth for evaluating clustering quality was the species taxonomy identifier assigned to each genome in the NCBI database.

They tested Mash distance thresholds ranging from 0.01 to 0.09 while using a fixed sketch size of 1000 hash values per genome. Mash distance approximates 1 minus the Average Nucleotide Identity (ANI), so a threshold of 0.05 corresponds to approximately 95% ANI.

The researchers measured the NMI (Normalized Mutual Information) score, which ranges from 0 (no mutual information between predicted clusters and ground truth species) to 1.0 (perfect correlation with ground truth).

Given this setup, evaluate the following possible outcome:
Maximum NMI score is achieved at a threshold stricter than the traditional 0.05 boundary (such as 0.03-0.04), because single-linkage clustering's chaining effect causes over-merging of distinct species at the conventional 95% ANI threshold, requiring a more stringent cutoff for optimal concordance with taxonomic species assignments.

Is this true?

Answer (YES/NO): NO